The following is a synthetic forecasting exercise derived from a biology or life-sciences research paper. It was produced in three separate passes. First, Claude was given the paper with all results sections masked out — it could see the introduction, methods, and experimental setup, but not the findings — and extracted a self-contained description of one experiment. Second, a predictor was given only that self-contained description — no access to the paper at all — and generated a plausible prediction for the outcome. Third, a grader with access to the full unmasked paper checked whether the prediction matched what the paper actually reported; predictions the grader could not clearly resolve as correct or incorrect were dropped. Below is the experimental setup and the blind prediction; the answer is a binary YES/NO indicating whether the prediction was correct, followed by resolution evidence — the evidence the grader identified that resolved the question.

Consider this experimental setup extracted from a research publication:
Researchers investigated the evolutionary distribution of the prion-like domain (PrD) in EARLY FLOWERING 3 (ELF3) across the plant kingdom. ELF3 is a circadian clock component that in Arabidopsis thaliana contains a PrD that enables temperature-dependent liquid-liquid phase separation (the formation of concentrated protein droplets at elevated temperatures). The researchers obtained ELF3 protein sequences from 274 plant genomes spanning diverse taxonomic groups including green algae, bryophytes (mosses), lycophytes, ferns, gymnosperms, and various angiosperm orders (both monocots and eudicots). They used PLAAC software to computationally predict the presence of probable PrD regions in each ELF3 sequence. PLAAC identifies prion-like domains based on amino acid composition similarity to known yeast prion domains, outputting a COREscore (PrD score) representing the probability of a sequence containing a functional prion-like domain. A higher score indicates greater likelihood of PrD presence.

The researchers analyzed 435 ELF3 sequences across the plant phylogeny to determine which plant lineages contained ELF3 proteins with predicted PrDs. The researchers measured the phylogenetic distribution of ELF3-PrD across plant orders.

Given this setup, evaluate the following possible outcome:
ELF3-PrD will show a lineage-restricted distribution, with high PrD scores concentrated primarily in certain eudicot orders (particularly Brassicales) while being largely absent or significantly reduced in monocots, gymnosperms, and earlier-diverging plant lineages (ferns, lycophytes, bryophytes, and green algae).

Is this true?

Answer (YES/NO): YES